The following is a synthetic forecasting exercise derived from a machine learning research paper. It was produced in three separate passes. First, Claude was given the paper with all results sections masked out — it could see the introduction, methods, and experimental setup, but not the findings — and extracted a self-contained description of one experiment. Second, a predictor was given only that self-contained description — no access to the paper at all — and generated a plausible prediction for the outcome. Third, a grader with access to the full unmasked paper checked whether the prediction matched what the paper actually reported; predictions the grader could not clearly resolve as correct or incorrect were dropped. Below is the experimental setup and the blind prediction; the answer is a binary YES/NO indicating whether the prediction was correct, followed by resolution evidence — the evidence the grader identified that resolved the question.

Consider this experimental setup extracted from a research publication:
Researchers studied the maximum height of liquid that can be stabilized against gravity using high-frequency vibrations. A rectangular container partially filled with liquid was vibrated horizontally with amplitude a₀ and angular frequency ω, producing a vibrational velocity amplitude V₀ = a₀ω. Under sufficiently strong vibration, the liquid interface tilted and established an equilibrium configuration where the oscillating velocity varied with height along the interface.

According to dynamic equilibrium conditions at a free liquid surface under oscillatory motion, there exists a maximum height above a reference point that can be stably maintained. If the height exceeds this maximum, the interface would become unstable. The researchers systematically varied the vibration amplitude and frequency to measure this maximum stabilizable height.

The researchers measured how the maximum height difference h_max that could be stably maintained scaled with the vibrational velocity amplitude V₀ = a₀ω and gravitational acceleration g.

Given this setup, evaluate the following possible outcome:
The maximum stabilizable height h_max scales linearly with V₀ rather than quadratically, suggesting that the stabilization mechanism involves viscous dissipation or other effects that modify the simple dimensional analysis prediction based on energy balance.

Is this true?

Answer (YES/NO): NO